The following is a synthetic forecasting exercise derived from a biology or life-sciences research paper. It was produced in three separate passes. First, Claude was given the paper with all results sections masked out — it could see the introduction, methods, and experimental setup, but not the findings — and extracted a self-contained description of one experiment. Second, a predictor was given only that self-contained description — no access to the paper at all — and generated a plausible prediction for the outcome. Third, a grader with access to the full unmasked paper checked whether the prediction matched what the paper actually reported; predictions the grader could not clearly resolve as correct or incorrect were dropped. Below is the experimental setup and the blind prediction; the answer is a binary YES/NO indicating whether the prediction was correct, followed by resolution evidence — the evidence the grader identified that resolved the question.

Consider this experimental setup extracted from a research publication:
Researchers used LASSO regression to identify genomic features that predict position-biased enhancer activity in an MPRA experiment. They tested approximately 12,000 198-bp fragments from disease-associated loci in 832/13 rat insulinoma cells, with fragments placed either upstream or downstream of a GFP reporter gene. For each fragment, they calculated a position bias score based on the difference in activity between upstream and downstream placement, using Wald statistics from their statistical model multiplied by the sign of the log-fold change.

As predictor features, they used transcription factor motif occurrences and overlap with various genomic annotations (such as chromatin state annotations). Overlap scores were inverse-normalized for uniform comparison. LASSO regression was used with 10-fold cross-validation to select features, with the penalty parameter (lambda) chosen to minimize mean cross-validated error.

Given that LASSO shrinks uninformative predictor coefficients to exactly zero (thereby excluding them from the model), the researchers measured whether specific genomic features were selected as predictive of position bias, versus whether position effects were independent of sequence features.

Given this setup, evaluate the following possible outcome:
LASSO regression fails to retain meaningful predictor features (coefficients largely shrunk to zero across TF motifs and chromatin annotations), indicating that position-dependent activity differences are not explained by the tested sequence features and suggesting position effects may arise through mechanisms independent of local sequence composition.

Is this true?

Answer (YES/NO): NO